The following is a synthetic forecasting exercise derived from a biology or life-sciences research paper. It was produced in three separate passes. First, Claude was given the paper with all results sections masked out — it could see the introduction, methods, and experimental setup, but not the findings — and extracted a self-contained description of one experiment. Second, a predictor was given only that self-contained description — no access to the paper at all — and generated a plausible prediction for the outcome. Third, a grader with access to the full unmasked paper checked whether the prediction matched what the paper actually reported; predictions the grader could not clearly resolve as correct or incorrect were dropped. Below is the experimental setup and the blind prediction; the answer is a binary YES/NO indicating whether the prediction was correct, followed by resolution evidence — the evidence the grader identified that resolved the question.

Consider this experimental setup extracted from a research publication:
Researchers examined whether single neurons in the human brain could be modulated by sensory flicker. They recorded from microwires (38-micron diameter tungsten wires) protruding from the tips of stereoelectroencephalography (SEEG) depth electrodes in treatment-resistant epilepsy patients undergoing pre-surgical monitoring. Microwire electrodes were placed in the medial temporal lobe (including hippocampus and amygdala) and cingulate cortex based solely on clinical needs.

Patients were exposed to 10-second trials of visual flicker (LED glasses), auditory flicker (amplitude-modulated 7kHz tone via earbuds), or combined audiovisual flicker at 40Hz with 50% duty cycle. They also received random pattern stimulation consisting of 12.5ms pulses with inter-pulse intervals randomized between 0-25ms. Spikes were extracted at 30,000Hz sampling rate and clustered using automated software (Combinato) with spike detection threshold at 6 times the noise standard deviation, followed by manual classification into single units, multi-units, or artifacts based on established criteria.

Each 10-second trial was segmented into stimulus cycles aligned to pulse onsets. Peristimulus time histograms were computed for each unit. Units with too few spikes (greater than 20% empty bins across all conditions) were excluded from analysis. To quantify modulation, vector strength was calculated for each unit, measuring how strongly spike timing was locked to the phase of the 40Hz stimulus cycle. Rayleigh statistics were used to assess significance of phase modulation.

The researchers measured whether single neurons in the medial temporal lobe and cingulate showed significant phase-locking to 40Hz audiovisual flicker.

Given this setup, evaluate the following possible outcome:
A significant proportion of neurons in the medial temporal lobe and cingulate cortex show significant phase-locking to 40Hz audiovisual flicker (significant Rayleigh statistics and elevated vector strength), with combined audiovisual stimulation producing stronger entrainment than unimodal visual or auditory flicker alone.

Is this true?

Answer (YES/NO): NO